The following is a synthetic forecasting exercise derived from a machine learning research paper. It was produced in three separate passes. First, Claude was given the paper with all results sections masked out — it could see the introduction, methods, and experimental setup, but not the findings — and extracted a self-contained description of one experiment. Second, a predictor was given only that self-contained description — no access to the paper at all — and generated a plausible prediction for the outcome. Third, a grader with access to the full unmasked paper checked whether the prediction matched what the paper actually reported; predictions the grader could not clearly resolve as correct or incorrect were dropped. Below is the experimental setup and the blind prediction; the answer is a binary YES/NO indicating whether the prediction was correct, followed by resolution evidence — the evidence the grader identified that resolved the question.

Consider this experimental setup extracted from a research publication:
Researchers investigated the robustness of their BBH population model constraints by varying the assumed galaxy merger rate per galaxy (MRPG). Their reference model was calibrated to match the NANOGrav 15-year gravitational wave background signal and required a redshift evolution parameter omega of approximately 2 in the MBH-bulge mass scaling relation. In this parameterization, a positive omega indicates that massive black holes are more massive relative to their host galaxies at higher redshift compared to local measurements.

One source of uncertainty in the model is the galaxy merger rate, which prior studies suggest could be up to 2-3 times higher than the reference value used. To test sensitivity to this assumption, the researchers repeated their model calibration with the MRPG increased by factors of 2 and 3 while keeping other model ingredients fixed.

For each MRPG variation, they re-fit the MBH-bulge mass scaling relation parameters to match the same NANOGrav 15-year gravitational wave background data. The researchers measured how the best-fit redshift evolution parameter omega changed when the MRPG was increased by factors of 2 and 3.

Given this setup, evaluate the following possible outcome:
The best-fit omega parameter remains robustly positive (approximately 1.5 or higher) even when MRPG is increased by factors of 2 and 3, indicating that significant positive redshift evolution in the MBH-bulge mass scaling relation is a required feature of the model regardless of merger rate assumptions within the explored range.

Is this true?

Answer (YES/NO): NO